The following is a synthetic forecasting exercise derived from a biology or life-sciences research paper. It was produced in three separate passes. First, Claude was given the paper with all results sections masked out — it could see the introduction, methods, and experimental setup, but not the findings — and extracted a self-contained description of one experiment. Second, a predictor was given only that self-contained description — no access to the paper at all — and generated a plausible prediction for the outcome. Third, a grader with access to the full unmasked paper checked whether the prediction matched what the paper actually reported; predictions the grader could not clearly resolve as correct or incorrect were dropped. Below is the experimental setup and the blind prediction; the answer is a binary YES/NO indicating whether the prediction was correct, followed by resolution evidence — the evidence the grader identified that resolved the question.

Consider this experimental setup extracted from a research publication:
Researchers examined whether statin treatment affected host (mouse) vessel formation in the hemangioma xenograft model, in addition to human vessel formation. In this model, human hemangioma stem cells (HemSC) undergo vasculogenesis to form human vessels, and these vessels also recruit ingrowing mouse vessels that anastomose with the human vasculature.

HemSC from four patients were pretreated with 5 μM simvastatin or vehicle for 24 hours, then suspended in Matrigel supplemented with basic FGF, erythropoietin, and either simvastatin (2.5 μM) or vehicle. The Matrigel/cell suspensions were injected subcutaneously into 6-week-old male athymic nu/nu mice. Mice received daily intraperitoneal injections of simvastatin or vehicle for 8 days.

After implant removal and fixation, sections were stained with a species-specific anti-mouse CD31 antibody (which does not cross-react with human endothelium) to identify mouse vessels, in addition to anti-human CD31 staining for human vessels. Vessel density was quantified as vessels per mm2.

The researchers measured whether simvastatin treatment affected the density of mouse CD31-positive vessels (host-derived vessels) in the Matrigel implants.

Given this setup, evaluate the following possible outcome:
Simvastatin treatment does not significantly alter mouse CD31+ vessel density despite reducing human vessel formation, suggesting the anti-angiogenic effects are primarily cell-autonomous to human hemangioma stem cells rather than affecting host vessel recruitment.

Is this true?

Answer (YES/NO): YES